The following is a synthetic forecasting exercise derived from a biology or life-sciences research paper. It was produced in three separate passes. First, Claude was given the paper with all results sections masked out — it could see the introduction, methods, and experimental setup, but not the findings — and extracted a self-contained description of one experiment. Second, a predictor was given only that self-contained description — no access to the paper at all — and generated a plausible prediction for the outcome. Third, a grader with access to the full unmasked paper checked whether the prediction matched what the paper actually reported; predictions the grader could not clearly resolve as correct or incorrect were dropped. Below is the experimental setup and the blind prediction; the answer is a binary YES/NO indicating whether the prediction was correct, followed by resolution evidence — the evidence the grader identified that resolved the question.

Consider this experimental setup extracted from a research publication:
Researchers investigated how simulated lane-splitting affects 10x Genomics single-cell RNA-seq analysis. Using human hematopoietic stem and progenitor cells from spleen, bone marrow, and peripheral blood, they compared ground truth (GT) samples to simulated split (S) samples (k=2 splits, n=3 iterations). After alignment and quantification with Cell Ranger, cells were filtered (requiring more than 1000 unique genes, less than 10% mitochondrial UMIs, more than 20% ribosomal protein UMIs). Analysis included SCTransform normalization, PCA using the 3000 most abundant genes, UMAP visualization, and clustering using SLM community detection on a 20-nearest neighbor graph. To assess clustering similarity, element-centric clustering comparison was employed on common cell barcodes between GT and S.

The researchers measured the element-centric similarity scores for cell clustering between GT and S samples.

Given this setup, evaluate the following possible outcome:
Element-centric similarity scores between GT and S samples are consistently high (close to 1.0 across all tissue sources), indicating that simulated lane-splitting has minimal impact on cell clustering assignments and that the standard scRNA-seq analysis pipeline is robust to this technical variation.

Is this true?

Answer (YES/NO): NO